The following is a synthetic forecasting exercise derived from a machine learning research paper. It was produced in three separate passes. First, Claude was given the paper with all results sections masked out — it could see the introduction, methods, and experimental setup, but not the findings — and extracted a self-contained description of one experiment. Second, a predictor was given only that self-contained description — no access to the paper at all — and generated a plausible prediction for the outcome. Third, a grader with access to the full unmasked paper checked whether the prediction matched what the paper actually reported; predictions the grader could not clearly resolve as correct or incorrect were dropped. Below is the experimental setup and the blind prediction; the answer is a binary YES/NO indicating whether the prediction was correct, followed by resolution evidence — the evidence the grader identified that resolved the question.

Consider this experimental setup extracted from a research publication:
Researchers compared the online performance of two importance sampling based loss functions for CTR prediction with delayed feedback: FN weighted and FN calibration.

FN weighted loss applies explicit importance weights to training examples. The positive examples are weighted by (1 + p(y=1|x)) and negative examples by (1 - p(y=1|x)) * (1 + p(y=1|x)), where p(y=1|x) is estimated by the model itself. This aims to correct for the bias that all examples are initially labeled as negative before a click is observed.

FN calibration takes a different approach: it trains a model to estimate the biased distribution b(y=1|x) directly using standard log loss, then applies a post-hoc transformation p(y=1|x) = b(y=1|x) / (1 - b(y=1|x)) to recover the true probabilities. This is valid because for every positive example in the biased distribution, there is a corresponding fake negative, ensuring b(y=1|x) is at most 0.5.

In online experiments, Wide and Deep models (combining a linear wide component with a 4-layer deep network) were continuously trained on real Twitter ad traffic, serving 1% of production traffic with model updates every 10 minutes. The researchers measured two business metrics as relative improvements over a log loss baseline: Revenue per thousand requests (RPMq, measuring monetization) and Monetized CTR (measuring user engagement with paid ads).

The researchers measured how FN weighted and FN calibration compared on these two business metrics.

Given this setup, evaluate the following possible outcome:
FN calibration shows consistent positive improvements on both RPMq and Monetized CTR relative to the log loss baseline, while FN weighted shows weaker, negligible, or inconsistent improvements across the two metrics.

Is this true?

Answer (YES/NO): NO